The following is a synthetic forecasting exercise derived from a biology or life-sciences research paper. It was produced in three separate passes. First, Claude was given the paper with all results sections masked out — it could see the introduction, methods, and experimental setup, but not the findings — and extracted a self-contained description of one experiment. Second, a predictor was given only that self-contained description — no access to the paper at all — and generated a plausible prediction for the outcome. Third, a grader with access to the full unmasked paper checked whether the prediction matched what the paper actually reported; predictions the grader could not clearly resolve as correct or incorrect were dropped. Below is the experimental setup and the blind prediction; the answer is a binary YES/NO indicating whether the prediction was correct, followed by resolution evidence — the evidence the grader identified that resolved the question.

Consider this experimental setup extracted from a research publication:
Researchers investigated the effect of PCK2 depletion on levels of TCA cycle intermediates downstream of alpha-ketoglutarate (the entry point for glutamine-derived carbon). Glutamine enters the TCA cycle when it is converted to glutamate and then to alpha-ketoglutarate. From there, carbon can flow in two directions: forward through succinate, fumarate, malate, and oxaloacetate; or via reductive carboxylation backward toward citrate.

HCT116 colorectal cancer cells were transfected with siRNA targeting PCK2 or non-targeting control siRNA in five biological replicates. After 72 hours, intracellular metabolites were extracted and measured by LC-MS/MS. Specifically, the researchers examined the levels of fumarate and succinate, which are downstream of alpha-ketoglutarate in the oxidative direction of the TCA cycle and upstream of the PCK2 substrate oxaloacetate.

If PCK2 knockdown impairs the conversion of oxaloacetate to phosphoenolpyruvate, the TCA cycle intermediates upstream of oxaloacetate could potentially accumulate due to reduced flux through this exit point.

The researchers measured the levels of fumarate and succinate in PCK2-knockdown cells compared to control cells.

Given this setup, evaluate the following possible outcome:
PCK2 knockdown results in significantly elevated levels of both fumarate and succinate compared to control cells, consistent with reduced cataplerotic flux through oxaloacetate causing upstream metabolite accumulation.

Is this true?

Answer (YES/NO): YES